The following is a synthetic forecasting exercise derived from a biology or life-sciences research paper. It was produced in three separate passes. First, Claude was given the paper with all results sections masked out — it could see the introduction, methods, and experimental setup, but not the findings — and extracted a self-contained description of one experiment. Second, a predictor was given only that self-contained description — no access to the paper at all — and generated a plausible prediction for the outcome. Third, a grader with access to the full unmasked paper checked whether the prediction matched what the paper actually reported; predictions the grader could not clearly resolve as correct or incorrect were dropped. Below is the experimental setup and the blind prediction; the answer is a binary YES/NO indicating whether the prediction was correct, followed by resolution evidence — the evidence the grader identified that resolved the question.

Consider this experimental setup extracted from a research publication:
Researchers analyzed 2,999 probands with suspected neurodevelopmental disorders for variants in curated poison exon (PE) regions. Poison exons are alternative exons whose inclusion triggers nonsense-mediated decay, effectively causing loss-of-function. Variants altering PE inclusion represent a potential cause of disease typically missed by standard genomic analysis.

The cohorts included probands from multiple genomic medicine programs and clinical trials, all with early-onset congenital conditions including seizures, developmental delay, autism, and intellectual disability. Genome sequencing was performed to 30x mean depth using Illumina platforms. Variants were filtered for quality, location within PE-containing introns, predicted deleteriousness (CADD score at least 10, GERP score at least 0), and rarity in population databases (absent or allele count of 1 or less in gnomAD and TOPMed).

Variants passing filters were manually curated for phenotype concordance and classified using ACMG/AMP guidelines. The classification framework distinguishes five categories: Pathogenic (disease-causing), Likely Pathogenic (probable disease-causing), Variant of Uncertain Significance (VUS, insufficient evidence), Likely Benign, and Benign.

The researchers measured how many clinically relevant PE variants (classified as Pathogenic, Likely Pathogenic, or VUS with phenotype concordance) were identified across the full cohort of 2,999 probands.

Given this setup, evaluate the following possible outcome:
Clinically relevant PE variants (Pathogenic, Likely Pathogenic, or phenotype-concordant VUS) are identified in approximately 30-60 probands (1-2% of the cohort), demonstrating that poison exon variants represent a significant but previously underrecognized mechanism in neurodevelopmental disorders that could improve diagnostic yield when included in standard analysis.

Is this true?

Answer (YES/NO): NO